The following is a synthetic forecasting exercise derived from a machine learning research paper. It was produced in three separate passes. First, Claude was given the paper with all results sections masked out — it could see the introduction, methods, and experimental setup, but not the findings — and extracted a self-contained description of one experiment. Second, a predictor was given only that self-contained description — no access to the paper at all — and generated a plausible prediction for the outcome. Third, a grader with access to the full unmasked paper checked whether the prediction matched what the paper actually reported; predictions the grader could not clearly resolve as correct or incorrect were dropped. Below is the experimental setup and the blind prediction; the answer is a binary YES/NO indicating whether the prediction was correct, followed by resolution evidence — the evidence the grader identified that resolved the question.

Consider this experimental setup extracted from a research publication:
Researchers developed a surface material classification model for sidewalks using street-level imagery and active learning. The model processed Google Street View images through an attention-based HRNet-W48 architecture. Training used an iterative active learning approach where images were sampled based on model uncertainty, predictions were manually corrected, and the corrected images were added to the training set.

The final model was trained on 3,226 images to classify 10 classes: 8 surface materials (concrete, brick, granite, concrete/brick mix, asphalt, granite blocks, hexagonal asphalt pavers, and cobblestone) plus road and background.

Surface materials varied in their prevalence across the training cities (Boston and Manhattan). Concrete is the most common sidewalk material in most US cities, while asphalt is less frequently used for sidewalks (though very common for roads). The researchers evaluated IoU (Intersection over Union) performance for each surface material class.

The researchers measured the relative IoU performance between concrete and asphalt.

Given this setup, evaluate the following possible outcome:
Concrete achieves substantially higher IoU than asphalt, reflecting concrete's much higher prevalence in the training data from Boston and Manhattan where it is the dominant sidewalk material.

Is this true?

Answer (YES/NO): NO